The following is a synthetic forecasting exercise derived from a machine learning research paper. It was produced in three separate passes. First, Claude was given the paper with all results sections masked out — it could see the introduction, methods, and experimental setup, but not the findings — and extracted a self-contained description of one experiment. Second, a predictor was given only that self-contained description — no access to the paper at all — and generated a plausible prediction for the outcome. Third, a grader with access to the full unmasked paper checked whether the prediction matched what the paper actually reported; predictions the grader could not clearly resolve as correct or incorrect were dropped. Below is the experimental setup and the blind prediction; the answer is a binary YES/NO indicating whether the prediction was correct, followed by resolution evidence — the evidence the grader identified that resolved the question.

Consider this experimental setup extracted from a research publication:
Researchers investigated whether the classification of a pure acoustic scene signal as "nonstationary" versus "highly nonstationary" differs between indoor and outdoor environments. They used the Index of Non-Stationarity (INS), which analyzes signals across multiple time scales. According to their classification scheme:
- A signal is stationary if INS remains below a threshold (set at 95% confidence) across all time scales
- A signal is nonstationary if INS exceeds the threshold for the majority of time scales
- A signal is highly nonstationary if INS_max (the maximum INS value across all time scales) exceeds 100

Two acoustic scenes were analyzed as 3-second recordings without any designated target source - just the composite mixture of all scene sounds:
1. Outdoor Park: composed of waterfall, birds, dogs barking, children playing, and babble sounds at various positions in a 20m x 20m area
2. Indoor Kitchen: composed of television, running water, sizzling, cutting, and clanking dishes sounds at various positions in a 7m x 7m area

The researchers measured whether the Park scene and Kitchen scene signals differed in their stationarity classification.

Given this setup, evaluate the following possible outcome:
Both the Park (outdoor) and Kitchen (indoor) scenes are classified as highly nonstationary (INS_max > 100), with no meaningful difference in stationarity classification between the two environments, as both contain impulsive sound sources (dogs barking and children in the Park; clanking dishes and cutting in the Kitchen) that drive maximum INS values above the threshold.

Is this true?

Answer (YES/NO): NO